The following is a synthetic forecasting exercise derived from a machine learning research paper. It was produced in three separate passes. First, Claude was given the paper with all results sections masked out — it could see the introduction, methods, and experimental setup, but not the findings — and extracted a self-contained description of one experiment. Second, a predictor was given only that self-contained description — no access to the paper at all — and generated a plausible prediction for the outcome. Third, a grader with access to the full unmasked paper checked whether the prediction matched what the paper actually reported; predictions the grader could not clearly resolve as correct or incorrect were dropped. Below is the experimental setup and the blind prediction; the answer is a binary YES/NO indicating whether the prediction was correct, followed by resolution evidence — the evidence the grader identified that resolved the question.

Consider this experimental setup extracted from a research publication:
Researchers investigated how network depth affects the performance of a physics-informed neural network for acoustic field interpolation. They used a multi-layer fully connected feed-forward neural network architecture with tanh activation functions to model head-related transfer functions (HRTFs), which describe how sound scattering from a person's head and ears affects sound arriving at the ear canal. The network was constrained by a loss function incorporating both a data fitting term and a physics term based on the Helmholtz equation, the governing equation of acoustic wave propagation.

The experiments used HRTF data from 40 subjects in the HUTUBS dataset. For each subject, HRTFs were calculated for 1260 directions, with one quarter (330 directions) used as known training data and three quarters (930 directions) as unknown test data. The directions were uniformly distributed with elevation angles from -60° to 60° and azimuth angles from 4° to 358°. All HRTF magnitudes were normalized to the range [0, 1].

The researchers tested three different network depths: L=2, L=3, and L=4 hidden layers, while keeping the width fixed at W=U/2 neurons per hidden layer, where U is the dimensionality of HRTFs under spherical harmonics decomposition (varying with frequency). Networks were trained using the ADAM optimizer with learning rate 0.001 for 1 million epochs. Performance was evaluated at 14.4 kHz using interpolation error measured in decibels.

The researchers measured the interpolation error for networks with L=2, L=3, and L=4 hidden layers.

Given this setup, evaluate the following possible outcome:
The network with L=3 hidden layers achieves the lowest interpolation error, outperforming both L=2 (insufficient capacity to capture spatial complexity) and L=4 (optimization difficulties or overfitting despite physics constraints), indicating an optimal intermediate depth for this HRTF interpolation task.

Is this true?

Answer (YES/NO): YES